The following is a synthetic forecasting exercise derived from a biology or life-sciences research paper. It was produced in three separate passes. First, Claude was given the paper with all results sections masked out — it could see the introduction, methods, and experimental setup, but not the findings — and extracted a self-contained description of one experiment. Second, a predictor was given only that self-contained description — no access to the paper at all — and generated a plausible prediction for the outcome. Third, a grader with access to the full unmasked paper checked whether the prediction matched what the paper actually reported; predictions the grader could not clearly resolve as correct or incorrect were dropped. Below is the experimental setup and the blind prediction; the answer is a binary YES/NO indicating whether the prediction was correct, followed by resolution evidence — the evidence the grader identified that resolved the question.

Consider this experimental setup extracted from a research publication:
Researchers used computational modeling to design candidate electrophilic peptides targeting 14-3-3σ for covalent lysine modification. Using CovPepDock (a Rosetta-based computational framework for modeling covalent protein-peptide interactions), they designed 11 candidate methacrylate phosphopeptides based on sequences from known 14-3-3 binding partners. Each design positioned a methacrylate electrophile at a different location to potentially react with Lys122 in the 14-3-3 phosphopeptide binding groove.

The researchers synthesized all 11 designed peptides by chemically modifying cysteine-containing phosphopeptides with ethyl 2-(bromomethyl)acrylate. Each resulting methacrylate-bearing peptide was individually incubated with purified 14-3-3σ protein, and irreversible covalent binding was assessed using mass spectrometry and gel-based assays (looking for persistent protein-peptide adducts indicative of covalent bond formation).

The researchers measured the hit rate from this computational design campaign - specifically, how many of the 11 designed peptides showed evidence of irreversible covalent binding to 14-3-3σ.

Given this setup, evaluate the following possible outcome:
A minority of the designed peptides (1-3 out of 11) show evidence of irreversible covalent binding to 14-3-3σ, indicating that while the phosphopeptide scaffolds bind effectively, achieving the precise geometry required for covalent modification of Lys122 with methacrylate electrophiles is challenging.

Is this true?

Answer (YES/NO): YES